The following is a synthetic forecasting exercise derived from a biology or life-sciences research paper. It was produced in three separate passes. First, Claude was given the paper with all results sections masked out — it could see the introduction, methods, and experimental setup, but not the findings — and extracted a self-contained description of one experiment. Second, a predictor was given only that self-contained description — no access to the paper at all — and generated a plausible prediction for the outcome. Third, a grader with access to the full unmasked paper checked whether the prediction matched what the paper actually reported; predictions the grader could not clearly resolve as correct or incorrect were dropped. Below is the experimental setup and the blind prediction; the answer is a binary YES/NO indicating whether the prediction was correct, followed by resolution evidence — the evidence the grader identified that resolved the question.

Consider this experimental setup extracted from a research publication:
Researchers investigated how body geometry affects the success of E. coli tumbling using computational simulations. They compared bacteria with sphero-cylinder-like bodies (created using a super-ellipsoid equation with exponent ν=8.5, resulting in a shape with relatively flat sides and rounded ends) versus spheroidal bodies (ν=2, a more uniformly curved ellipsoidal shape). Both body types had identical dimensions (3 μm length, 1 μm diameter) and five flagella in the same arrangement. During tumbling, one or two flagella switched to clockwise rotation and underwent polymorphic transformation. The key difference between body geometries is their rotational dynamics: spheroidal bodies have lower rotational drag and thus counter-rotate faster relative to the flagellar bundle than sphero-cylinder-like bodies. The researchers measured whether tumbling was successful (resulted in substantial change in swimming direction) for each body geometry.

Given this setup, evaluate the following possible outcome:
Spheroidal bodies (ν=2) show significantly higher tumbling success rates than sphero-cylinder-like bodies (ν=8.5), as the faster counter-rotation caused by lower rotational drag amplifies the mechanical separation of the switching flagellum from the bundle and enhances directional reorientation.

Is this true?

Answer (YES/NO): NO